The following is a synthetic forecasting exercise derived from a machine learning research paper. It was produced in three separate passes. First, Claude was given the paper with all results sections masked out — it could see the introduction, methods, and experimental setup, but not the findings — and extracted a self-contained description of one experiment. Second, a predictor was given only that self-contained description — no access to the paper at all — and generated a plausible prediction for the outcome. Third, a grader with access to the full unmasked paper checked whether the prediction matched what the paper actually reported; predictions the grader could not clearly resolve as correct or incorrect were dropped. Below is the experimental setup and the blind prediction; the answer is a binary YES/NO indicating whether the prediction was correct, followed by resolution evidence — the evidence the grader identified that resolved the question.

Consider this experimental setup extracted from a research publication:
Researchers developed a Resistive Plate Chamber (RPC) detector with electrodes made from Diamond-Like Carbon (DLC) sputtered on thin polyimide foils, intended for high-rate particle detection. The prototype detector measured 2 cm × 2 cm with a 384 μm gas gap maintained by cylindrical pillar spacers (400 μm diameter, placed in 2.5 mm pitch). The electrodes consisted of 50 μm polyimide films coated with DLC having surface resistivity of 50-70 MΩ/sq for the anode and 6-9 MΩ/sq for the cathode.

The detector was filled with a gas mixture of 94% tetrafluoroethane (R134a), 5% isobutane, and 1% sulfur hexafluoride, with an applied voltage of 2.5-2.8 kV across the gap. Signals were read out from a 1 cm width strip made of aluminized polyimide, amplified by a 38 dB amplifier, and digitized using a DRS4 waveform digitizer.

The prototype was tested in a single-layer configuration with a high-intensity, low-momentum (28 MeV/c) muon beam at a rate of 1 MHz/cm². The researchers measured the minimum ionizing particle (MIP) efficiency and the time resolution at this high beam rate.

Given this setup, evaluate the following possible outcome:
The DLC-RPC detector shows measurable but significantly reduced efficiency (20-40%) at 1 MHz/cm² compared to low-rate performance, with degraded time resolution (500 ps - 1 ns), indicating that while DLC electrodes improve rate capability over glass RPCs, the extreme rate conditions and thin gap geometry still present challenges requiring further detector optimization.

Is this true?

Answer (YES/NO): NO